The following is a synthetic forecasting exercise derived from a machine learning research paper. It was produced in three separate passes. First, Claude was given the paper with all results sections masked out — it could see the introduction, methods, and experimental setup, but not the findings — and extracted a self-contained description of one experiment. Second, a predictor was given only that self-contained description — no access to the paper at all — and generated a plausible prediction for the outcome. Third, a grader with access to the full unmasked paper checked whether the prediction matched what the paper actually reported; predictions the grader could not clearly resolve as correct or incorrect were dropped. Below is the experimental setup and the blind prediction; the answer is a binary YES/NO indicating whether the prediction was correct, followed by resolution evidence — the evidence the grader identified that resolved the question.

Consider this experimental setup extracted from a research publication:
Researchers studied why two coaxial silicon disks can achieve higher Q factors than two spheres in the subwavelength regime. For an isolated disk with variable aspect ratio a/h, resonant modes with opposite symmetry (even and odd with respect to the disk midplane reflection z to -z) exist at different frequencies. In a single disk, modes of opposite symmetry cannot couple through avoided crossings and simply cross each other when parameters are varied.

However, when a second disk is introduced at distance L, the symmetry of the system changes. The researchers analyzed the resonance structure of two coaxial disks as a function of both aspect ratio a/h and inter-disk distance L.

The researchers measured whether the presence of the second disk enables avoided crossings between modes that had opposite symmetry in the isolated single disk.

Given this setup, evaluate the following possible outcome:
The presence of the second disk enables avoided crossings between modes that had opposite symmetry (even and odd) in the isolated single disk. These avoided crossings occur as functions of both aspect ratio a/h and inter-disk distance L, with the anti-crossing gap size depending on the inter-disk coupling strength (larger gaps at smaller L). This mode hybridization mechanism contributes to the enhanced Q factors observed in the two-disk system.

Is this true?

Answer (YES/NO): YES